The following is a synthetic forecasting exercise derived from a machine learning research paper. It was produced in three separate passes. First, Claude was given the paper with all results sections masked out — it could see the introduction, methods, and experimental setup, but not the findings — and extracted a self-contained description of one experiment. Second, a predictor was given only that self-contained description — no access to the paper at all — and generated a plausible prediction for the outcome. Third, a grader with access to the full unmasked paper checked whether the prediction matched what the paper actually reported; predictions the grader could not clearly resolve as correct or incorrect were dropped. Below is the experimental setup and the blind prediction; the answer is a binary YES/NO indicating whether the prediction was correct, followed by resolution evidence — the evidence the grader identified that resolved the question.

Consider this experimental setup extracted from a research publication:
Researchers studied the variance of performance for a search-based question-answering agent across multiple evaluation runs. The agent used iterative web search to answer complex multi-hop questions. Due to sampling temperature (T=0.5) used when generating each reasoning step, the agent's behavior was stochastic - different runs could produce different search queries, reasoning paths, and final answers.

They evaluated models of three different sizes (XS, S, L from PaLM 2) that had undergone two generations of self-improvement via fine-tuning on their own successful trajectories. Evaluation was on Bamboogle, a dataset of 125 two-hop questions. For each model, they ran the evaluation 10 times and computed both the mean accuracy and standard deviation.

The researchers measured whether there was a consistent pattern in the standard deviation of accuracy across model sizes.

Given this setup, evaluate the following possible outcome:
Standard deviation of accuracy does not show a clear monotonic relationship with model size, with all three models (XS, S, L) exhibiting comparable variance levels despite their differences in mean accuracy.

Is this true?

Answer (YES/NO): NO